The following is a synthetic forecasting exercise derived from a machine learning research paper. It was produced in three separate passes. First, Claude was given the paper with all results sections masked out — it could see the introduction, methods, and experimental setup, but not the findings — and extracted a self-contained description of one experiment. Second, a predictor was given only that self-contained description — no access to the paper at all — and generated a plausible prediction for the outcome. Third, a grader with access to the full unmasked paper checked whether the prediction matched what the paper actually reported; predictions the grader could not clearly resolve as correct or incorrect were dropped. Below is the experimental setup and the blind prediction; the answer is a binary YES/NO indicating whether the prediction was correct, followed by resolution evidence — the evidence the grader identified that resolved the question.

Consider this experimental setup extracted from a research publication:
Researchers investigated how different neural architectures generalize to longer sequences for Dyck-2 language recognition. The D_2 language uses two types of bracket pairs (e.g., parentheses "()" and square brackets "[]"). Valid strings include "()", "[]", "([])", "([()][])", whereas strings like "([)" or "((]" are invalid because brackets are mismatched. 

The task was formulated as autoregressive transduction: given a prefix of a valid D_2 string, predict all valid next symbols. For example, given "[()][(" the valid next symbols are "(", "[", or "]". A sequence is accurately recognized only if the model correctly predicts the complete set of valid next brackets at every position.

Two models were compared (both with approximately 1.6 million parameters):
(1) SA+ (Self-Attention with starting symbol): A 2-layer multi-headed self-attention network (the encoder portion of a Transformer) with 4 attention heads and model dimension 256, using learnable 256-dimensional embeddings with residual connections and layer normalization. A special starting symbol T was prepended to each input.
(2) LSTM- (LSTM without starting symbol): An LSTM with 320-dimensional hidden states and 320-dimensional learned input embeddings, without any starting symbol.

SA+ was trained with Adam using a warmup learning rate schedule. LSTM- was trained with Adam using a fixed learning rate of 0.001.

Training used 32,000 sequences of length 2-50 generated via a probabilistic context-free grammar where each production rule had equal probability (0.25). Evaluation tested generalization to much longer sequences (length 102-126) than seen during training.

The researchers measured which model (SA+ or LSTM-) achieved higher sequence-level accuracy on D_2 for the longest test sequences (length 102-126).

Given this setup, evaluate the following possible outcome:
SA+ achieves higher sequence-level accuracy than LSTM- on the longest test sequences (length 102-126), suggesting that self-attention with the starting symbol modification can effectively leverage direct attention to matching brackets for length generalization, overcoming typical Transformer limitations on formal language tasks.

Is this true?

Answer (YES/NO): NO